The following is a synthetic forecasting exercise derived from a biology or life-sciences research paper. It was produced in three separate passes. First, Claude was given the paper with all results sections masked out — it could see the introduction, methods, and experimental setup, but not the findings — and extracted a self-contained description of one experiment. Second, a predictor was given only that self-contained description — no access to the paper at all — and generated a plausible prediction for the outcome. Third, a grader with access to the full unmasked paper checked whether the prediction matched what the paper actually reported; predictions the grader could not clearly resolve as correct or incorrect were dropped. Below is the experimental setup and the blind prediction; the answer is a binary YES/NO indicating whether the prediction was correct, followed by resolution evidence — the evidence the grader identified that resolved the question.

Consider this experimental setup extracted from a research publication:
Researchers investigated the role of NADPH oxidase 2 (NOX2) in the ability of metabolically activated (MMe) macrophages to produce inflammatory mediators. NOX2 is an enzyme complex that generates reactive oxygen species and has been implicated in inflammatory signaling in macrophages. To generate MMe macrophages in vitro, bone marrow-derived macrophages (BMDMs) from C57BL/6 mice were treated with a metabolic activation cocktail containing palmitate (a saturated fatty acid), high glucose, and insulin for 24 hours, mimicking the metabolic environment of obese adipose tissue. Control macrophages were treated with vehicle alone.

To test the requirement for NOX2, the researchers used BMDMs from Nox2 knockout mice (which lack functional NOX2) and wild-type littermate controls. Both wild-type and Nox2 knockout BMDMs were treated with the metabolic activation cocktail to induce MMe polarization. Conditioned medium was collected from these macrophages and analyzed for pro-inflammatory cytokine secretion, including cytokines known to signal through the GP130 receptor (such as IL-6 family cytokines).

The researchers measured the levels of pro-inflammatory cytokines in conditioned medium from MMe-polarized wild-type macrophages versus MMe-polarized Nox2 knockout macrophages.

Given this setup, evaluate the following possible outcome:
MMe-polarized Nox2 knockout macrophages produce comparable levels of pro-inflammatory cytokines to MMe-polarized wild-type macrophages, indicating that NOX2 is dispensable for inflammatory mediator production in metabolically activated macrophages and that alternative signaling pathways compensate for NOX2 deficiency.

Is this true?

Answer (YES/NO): NO